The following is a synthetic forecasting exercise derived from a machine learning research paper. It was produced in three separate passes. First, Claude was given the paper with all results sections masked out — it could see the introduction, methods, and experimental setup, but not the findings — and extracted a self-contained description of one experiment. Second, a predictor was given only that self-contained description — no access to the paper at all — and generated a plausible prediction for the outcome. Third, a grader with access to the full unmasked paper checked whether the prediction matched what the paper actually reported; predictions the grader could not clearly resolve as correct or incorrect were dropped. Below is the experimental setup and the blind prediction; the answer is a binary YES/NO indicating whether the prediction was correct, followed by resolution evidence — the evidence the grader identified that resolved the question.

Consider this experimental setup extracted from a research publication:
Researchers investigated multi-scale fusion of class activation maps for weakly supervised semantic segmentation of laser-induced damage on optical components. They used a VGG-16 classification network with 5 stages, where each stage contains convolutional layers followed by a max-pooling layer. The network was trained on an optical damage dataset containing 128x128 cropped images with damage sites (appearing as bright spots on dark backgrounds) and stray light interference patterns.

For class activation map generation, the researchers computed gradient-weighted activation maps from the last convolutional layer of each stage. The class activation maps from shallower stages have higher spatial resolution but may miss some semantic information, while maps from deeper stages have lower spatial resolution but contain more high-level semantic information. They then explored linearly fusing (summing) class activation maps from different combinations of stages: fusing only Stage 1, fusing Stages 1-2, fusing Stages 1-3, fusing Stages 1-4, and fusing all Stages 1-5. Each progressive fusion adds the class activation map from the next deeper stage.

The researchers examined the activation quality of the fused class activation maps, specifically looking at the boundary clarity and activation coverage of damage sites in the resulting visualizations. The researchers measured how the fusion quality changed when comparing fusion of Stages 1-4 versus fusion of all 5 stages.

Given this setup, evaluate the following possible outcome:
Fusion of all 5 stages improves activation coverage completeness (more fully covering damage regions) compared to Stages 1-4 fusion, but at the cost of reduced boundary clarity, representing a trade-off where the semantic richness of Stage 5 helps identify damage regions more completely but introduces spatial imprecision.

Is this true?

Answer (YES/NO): NO